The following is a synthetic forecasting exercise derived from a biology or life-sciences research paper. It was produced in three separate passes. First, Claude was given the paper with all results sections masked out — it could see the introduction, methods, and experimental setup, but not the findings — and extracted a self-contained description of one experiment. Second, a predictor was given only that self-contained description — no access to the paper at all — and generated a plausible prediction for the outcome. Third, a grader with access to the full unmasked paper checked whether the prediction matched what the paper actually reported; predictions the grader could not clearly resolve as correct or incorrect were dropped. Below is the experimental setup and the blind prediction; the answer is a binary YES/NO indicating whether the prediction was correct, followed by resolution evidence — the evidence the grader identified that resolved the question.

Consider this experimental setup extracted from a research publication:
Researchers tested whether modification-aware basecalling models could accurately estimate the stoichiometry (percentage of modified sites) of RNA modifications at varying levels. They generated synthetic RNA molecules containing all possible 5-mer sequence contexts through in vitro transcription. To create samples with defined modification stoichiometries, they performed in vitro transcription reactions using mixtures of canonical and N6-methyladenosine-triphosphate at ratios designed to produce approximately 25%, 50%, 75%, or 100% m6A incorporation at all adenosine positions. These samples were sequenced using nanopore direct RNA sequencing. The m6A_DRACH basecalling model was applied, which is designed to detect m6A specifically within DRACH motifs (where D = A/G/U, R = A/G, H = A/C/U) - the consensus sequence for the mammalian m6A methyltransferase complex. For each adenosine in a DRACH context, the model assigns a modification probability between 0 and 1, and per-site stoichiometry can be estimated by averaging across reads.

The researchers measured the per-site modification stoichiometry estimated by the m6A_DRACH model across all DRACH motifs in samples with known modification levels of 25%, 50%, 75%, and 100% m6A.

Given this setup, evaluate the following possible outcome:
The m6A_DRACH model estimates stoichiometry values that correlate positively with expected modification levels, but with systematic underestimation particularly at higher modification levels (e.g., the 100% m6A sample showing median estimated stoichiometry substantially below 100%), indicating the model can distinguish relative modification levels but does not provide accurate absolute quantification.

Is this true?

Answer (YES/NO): YES